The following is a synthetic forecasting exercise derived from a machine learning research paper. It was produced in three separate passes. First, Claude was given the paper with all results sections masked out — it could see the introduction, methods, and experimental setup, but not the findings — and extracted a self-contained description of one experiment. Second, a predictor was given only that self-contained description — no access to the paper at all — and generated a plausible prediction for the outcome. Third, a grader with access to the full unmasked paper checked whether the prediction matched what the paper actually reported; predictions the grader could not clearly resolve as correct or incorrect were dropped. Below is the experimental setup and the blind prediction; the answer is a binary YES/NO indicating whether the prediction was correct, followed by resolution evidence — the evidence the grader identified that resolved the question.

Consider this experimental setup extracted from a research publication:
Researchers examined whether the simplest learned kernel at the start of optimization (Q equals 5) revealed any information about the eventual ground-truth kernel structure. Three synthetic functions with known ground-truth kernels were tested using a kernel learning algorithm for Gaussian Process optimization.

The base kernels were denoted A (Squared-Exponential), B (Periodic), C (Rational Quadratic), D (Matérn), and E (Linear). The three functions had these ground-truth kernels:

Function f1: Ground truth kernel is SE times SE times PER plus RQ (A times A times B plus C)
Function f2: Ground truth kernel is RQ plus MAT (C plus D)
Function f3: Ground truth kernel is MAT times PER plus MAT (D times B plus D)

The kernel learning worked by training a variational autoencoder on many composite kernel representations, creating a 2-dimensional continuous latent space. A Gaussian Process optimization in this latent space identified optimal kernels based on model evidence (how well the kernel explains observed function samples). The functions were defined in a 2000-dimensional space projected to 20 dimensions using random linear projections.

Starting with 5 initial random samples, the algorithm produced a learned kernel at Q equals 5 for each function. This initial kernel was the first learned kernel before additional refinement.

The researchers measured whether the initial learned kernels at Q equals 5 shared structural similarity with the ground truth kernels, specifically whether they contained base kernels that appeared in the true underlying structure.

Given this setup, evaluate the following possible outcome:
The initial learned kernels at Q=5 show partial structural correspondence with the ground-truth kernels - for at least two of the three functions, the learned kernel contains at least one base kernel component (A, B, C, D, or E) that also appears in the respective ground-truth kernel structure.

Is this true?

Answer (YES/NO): NO